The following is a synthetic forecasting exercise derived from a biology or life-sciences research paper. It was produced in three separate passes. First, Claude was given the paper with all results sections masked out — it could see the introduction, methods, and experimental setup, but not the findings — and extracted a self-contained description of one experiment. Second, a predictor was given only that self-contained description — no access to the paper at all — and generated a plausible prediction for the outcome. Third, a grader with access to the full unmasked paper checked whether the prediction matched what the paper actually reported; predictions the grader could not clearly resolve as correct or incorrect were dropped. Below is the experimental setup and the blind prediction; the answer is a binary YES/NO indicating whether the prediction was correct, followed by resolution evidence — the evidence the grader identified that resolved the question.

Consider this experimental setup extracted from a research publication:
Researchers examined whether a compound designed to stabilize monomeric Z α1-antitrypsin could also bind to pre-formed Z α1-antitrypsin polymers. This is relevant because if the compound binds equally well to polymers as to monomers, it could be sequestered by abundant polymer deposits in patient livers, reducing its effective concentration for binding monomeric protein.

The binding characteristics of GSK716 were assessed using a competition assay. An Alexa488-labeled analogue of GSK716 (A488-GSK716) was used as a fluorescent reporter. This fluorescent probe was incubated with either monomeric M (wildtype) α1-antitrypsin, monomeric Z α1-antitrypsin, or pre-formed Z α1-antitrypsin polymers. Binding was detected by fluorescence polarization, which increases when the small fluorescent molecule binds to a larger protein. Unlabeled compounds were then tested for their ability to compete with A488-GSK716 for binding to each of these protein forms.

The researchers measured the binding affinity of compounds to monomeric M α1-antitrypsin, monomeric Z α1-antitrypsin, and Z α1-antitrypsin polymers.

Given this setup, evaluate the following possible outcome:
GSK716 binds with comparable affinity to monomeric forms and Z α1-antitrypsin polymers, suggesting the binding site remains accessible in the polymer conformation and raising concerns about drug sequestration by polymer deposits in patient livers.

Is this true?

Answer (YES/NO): NO